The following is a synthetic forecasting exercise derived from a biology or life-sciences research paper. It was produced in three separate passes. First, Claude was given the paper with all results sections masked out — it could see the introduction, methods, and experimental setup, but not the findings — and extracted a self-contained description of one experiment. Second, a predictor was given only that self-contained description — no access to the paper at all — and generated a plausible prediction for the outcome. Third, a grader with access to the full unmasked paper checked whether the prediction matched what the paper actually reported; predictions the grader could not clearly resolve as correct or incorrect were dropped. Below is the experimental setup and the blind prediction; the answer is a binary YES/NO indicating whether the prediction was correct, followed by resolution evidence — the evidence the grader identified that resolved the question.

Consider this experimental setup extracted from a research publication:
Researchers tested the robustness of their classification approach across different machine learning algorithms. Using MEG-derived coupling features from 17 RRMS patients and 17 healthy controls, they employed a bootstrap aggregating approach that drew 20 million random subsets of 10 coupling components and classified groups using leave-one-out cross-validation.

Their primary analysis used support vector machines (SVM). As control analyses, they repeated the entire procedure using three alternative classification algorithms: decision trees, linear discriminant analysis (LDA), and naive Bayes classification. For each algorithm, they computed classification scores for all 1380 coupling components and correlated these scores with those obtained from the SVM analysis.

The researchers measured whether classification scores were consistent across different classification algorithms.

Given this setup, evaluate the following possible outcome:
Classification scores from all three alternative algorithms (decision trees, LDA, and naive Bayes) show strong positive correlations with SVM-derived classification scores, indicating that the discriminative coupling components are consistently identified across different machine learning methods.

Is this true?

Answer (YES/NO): YES